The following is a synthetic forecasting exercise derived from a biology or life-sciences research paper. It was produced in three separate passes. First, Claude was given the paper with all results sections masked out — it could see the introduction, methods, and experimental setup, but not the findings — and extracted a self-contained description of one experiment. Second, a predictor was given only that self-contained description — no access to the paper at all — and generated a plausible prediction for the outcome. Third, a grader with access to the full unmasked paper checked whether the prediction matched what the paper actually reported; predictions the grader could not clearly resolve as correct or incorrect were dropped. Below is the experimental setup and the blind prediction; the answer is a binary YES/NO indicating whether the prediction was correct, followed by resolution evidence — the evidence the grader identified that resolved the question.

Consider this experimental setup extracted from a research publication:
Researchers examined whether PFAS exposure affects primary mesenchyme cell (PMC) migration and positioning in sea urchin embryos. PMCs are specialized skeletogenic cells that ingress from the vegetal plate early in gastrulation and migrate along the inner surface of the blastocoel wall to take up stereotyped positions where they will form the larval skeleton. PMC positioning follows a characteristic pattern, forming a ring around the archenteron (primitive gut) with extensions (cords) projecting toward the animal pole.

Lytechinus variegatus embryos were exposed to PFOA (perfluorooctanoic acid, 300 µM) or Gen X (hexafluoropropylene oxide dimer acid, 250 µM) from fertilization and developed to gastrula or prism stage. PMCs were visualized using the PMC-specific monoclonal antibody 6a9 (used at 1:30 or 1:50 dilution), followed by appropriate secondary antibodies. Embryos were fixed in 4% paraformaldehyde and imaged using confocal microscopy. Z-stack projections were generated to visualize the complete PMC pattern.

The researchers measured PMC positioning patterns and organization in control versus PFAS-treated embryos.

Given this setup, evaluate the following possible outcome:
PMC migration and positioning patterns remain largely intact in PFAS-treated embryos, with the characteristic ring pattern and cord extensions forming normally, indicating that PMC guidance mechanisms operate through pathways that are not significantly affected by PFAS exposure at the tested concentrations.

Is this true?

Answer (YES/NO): NO